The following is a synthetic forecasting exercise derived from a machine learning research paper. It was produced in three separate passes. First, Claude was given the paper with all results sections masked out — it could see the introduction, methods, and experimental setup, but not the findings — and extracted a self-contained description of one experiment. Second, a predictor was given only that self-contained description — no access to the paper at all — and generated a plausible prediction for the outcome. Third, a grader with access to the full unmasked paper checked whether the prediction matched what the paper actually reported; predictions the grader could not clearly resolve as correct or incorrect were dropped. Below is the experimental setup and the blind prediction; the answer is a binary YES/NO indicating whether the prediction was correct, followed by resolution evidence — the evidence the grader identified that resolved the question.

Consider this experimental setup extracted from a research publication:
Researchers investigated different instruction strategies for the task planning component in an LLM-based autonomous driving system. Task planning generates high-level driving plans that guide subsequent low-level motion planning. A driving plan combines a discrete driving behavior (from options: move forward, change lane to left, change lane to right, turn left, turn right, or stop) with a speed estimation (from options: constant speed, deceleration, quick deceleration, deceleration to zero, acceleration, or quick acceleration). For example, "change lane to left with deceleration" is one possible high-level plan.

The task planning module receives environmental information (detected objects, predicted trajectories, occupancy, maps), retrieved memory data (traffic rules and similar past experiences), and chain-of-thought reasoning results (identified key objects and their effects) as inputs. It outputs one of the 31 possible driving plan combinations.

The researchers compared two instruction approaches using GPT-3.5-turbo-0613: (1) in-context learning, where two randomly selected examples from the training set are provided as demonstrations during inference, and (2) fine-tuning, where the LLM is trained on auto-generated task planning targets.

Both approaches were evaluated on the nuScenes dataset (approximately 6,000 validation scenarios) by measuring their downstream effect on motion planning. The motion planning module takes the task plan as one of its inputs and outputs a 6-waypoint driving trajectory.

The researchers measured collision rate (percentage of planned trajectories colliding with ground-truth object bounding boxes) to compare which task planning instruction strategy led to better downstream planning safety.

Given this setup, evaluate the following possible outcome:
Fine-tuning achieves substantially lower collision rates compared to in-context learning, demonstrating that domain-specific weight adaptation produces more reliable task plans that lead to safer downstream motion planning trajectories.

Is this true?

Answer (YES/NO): NO